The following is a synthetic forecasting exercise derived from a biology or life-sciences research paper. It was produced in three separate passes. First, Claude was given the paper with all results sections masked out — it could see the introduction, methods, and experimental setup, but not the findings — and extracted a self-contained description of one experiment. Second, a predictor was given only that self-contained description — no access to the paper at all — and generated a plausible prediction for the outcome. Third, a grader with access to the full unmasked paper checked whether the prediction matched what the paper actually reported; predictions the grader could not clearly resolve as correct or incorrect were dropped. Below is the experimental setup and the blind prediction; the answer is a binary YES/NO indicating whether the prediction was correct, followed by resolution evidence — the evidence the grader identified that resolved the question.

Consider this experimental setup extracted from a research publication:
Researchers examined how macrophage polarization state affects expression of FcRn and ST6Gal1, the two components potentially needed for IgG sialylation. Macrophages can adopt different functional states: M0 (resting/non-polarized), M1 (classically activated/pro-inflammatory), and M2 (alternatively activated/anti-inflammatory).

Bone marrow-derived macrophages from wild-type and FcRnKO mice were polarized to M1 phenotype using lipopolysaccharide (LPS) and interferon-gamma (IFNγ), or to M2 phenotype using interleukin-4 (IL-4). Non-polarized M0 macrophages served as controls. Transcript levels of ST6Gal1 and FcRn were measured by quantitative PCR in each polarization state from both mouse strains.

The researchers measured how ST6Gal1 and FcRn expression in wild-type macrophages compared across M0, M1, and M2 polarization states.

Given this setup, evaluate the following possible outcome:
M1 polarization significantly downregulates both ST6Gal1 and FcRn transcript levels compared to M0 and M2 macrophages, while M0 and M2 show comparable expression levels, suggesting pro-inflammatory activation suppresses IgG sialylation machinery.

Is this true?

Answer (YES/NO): YES